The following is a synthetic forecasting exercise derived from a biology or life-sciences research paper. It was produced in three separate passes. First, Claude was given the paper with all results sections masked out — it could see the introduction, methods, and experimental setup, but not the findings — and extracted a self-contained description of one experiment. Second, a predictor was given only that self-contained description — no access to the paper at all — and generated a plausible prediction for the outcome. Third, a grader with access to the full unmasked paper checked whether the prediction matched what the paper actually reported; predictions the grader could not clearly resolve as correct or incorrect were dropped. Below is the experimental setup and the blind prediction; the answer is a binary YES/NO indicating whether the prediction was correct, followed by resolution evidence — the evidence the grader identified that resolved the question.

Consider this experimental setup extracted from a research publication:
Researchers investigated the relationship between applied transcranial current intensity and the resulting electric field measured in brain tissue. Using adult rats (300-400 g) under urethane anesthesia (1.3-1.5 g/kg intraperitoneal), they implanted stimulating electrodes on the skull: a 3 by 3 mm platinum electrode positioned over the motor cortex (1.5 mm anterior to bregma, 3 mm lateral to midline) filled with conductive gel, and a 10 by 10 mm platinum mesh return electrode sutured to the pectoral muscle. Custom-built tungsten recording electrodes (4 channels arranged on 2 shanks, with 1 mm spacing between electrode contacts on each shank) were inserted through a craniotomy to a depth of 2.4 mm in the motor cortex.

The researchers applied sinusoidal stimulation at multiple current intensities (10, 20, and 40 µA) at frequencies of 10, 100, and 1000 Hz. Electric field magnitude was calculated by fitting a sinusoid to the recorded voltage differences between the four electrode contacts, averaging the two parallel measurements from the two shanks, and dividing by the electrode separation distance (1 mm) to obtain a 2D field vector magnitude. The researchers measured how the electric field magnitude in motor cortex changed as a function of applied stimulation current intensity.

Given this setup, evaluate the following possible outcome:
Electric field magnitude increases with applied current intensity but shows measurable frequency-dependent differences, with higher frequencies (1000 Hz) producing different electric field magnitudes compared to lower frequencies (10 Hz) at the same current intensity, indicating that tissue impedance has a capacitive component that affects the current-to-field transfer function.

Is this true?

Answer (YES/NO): NO